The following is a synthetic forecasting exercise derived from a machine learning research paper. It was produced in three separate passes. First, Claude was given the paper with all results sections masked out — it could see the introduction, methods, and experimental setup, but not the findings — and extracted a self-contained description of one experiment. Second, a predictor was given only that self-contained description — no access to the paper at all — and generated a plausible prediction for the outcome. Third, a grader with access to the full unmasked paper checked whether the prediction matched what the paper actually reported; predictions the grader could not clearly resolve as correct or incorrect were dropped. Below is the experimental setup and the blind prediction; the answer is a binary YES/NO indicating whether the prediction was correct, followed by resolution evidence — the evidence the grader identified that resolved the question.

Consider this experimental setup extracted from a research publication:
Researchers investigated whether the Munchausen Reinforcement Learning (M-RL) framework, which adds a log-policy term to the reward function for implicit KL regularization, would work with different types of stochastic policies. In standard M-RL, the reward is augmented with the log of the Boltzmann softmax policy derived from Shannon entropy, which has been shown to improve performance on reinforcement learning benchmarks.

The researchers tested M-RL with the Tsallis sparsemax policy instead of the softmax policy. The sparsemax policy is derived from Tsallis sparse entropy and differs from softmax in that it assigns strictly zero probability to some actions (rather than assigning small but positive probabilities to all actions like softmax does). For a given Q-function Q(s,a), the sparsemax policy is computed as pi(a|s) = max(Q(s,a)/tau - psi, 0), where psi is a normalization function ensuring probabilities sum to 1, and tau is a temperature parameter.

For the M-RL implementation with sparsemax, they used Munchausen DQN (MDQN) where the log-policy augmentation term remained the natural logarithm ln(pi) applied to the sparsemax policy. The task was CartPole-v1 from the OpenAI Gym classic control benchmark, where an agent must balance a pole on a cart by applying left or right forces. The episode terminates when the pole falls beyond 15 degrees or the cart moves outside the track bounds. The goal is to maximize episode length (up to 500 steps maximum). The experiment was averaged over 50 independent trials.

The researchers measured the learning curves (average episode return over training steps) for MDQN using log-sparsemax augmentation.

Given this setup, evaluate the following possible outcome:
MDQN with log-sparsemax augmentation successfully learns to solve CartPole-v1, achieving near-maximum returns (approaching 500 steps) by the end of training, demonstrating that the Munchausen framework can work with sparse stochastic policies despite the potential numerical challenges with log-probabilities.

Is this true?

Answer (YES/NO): NO